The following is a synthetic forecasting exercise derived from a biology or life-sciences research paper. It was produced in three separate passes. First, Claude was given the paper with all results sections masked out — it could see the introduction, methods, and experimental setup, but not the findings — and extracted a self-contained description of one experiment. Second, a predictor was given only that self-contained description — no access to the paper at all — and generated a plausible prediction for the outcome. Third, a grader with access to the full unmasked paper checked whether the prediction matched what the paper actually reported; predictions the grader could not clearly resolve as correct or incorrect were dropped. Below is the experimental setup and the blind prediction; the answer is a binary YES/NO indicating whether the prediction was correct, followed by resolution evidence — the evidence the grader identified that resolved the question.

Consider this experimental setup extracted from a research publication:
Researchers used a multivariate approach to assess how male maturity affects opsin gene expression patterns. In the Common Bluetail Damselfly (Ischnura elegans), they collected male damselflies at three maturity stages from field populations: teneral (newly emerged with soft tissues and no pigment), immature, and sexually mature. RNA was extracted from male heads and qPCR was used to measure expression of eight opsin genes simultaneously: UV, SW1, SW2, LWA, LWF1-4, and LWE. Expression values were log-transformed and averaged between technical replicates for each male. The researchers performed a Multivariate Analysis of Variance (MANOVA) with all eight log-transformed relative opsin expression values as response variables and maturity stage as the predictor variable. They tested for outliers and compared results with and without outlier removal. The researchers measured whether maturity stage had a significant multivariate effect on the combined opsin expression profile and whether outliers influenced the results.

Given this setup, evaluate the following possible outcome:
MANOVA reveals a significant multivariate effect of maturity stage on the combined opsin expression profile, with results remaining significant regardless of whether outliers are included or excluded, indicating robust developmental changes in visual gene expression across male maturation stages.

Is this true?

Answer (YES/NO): YES